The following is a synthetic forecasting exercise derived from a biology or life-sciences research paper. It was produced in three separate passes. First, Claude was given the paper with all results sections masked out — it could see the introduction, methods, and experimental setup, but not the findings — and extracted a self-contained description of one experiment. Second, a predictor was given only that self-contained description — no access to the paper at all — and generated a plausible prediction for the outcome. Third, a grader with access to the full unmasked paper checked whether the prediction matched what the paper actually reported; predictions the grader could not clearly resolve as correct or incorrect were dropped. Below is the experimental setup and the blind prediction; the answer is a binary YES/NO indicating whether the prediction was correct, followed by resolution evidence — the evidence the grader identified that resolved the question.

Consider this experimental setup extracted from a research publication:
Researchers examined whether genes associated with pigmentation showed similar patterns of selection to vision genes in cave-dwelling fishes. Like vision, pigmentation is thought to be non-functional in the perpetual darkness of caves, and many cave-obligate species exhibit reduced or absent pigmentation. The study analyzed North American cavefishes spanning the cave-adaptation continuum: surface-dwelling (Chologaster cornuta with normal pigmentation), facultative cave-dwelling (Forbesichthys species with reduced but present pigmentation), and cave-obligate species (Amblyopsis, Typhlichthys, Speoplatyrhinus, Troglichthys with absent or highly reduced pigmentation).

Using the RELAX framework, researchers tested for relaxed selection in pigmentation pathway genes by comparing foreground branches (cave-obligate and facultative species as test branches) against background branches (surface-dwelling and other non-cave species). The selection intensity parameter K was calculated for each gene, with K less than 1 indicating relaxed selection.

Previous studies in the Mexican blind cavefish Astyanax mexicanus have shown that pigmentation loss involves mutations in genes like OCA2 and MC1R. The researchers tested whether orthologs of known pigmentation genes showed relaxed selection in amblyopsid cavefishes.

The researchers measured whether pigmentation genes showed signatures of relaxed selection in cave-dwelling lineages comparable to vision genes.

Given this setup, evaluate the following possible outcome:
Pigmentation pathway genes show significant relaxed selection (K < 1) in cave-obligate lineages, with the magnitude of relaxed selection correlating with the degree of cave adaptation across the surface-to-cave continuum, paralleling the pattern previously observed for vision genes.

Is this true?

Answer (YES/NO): NO